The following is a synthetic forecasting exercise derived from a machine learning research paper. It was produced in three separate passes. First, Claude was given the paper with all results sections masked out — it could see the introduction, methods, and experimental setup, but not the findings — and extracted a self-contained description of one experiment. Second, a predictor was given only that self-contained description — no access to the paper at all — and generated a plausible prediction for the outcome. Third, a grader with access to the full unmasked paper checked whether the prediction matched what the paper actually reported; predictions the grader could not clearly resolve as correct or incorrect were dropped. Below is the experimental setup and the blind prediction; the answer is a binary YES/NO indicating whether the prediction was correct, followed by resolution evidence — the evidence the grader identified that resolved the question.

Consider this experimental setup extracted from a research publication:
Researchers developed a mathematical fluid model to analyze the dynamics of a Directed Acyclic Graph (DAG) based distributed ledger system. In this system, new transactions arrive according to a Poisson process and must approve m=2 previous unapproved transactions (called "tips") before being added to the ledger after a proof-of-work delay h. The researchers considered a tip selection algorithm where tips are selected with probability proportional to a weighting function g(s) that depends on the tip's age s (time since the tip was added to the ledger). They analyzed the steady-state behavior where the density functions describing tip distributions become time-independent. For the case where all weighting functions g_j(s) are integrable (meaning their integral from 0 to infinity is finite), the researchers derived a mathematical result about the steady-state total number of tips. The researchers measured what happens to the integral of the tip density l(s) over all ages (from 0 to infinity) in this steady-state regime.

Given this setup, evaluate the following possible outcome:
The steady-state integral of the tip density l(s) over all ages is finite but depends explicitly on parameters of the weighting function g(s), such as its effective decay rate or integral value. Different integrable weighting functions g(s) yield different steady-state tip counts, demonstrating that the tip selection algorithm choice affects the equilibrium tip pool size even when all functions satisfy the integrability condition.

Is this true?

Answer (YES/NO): NO